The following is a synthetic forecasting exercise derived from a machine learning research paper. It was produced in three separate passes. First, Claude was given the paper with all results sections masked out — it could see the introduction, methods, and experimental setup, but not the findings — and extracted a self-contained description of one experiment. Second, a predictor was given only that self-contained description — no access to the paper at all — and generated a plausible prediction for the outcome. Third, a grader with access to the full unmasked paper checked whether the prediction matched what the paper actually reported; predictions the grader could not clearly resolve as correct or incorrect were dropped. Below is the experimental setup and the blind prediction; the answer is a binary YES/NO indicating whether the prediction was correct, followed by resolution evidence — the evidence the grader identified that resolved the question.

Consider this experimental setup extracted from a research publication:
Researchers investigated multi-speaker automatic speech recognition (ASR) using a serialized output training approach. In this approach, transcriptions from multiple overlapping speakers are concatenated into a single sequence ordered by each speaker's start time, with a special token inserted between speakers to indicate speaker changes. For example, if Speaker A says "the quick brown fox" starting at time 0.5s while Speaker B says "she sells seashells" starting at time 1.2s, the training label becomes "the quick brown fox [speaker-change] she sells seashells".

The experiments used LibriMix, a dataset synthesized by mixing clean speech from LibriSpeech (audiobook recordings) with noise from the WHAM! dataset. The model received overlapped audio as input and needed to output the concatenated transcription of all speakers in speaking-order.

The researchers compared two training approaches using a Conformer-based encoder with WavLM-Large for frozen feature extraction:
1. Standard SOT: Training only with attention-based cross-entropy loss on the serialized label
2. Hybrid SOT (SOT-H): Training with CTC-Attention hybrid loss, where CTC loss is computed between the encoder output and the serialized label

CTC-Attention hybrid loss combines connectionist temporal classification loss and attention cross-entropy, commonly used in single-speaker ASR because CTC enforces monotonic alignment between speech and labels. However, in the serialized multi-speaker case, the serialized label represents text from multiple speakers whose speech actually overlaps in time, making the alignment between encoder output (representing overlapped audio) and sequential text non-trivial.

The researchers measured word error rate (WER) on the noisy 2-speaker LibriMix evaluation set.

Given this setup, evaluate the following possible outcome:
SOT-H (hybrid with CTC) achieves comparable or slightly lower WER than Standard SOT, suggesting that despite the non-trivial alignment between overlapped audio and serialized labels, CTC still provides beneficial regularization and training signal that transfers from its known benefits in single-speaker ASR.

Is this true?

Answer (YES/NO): NO